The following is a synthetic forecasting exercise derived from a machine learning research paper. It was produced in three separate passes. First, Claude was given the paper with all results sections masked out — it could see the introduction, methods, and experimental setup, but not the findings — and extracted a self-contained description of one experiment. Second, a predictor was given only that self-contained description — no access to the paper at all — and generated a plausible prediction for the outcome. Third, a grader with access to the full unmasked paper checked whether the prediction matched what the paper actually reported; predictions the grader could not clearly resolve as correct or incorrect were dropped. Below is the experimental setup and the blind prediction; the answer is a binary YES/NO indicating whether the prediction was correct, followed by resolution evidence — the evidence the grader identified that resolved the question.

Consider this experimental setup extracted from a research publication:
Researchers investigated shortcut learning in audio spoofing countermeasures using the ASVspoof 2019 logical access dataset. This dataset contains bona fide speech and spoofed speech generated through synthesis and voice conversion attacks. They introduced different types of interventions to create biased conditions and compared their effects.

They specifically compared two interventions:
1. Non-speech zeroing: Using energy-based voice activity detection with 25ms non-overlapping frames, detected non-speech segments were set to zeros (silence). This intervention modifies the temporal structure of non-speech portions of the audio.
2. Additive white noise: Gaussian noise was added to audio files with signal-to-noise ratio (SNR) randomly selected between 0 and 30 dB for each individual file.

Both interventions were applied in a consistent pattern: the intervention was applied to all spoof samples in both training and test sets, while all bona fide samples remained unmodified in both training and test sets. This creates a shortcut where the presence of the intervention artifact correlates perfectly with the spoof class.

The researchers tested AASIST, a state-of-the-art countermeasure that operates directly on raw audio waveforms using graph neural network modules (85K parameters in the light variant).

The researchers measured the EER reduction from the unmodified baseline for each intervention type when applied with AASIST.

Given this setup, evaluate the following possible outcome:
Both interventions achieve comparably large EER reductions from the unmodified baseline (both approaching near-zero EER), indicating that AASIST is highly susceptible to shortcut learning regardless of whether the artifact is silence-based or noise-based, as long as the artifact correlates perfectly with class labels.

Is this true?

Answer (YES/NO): NO